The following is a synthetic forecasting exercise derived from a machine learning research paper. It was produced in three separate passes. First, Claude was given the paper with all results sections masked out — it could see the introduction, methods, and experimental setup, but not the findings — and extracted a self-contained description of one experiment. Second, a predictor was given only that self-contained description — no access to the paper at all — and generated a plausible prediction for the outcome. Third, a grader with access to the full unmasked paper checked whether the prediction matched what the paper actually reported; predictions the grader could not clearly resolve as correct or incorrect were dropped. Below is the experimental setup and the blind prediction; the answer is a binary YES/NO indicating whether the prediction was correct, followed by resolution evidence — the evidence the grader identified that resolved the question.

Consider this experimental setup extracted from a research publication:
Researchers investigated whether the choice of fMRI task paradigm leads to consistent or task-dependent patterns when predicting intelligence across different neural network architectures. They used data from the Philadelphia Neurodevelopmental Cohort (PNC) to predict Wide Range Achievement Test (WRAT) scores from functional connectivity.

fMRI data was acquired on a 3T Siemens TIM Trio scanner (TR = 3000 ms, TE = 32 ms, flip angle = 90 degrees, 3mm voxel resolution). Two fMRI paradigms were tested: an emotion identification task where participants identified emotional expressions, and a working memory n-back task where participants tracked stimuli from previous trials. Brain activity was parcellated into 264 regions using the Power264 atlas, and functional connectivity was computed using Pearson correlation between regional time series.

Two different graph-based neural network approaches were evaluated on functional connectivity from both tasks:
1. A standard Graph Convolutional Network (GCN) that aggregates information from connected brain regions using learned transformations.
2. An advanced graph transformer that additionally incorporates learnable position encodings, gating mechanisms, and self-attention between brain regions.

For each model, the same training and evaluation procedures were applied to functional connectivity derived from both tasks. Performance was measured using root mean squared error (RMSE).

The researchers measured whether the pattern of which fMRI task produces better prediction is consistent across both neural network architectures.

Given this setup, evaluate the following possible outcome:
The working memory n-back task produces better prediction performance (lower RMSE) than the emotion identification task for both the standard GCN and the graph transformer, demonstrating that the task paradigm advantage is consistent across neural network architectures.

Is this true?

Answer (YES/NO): NO